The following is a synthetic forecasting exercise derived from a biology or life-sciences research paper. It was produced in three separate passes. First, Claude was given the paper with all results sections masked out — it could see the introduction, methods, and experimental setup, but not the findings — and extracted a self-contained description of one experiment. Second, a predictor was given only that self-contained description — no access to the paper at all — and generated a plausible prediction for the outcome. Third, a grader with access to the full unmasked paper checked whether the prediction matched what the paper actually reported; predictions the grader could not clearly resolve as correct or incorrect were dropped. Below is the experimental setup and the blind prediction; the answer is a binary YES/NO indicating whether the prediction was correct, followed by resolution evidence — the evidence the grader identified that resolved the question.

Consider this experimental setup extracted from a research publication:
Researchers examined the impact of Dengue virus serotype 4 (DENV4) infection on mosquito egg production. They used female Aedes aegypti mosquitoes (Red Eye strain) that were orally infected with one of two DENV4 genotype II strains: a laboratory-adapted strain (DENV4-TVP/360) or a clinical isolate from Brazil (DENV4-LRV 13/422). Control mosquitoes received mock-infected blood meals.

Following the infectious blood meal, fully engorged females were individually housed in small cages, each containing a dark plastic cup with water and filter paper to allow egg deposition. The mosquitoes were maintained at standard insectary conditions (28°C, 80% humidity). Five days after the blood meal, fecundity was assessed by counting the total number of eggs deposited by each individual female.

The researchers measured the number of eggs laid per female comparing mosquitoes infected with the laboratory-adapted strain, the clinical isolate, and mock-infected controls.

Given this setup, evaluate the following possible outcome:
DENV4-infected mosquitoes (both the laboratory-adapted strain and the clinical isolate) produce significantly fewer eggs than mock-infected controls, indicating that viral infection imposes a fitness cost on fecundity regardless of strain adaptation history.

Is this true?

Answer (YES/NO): NO